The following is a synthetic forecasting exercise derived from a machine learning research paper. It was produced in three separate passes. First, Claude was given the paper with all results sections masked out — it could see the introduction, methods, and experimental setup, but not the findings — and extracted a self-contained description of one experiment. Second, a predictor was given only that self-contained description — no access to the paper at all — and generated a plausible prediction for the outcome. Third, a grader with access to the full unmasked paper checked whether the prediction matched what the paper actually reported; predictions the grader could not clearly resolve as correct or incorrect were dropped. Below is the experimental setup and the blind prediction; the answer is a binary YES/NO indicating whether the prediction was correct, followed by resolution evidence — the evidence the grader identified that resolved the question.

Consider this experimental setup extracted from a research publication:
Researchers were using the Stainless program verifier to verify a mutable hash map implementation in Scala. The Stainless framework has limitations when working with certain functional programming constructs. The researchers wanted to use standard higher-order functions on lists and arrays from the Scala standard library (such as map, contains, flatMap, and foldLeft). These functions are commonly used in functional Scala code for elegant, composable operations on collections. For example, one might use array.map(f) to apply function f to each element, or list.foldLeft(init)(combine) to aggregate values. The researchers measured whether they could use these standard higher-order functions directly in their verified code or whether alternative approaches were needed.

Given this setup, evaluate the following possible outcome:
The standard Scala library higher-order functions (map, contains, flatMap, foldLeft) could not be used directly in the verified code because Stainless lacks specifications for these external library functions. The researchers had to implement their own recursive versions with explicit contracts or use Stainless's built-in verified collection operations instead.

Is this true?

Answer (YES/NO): NO